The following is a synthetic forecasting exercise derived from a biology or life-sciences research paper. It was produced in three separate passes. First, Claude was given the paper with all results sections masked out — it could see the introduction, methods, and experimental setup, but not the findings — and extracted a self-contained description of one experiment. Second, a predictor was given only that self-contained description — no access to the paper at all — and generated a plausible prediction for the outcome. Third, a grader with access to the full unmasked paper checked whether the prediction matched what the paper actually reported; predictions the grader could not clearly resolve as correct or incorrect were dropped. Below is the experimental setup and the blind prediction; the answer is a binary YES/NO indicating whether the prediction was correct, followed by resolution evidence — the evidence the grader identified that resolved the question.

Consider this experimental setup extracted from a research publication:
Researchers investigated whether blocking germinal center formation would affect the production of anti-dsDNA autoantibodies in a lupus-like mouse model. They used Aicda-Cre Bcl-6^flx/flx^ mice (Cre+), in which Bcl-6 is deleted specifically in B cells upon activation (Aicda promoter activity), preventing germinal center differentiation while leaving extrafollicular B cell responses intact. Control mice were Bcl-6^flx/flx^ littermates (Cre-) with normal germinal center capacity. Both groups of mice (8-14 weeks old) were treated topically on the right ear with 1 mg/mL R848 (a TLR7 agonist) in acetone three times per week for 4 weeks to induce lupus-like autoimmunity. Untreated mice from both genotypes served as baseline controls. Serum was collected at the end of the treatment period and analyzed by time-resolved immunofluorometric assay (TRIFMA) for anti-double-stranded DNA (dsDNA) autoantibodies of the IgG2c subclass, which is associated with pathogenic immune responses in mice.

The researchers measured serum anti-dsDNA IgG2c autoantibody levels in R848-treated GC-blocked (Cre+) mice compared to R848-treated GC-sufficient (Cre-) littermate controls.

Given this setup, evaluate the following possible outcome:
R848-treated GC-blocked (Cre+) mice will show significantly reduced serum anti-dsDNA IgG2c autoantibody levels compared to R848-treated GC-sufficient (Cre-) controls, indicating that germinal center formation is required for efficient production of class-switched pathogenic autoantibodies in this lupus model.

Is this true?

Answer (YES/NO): NO